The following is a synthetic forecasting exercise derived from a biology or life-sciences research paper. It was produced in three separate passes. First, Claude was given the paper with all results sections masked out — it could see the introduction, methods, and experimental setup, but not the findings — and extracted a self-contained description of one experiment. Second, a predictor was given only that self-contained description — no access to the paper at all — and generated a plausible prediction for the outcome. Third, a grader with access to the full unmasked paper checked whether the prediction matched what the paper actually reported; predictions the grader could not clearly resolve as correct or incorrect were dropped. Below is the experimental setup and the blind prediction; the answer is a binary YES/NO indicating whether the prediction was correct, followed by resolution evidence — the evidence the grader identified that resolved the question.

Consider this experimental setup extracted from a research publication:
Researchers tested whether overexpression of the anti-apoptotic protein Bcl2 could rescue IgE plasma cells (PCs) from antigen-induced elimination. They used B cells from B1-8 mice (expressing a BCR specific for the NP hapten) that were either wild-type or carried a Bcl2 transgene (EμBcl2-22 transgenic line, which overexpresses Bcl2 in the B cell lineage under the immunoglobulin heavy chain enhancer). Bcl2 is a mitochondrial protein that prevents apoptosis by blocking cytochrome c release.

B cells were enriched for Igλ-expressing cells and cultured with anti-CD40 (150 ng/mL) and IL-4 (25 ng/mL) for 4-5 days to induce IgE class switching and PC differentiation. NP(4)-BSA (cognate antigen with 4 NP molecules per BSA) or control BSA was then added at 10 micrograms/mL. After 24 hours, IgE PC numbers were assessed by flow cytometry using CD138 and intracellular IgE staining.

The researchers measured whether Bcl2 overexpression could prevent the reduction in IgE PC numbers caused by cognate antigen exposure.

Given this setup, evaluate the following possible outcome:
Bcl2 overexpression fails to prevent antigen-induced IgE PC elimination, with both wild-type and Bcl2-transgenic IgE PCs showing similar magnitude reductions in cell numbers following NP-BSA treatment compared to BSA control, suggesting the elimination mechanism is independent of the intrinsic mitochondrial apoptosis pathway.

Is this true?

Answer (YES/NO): NO